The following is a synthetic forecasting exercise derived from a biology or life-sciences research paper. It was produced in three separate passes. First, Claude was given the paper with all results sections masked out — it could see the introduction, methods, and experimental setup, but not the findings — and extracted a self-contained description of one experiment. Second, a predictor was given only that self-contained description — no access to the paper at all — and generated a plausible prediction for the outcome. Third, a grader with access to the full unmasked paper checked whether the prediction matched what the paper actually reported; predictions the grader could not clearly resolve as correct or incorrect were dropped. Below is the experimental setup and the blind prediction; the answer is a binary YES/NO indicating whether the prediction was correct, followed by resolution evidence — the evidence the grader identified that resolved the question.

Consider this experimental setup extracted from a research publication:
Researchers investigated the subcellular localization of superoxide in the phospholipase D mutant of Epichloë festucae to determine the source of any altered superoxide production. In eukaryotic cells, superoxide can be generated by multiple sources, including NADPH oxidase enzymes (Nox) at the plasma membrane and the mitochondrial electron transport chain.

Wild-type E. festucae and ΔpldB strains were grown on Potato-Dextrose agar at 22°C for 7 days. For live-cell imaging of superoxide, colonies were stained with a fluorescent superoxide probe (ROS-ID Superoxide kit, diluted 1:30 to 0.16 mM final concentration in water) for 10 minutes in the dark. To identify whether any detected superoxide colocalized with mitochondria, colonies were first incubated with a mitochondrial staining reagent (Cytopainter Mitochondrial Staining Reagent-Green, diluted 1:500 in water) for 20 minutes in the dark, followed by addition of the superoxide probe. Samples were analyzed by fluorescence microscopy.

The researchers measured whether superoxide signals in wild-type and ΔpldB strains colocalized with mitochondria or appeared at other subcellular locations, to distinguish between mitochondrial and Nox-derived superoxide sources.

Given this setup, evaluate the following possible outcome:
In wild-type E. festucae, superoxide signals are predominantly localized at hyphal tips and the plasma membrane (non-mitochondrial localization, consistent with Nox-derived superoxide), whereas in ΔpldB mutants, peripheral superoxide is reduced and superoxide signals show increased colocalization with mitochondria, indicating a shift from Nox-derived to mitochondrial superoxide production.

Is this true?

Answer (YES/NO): NO